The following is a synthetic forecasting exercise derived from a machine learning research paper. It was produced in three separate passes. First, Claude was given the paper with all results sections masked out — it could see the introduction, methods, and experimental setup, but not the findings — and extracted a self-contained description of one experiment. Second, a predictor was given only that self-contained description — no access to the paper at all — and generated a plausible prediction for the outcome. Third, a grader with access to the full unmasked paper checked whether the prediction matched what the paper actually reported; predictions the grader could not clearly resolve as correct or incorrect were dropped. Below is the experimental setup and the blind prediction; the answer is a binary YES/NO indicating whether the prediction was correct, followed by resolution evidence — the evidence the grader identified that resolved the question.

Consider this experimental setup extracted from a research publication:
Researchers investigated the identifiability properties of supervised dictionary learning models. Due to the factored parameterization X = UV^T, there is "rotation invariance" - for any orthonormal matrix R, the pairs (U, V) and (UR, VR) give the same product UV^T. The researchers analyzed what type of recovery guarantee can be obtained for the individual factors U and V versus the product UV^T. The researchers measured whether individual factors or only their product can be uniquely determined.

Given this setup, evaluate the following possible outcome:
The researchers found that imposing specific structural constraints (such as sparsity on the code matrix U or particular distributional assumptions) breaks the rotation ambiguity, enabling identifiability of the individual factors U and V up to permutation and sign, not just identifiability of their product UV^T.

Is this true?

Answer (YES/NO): NO